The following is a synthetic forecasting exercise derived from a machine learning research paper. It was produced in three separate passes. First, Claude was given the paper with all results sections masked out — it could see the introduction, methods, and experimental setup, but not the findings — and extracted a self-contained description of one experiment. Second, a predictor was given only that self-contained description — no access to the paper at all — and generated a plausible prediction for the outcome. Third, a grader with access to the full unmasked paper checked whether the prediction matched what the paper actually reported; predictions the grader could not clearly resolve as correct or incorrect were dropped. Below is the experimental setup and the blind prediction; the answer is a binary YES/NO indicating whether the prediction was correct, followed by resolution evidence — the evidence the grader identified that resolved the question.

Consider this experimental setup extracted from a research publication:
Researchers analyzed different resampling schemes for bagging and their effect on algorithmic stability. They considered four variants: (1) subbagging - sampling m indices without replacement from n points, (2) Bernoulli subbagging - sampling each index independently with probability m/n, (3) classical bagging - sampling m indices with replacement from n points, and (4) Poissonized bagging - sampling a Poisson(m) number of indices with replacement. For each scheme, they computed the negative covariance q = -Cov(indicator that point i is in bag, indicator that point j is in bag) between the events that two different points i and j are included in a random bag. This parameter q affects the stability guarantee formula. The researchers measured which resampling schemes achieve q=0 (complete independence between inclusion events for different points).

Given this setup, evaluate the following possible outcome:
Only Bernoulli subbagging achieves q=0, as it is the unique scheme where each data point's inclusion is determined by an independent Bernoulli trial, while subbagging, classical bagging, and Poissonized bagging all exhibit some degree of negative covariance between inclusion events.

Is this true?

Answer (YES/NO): NO